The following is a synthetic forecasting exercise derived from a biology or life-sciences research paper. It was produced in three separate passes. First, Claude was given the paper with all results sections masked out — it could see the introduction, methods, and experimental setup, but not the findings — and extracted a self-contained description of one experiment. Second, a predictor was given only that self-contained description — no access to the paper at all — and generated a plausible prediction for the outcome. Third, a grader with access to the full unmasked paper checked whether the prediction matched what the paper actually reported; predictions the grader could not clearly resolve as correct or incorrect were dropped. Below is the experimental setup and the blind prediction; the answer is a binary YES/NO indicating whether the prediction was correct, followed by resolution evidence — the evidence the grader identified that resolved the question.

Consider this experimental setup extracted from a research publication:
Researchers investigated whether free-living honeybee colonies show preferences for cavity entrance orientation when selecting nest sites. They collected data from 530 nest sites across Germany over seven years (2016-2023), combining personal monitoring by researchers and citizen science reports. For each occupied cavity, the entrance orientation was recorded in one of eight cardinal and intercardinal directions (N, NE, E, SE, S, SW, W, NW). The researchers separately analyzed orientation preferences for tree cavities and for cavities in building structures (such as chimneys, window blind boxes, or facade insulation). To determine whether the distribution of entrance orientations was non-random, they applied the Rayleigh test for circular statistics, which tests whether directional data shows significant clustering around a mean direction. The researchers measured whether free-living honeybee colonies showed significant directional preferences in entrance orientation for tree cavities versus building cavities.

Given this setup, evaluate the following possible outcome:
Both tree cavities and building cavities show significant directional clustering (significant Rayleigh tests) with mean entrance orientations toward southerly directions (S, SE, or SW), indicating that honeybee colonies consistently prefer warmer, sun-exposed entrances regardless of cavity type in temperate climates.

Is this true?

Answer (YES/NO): NO